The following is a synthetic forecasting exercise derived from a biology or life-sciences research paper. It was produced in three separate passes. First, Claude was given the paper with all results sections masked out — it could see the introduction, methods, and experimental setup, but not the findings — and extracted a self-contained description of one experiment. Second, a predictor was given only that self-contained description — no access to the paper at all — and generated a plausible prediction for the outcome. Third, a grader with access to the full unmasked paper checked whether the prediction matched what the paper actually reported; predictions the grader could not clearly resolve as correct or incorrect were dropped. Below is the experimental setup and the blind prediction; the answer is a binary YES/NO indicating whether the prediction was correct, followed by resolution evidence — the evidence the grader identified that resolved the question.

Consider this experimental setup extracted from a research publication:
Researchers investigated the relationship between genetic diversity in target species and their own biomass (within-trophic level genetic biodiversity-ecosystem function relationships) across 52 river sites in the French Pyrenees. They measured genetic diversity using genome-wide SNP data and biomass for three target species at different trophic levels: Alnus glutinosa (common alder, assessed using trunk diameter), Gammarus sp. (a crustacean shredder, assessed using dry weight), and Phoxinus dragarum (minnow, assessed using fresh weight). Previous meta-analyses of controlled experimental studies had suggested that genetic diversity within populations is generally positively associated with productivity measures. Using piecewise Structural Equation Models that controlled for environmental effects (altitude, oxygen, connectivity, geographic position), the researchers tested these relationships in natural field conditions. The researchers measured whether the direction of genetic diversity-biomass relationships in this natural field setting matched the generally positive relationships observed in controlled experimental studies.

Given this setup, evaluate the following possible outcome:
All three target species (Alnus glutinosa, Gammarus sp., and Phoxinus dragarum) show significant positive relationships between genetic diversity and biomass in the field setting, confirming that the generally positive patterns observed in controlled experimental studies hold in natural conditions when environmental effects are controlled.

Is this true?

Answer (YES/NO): NO